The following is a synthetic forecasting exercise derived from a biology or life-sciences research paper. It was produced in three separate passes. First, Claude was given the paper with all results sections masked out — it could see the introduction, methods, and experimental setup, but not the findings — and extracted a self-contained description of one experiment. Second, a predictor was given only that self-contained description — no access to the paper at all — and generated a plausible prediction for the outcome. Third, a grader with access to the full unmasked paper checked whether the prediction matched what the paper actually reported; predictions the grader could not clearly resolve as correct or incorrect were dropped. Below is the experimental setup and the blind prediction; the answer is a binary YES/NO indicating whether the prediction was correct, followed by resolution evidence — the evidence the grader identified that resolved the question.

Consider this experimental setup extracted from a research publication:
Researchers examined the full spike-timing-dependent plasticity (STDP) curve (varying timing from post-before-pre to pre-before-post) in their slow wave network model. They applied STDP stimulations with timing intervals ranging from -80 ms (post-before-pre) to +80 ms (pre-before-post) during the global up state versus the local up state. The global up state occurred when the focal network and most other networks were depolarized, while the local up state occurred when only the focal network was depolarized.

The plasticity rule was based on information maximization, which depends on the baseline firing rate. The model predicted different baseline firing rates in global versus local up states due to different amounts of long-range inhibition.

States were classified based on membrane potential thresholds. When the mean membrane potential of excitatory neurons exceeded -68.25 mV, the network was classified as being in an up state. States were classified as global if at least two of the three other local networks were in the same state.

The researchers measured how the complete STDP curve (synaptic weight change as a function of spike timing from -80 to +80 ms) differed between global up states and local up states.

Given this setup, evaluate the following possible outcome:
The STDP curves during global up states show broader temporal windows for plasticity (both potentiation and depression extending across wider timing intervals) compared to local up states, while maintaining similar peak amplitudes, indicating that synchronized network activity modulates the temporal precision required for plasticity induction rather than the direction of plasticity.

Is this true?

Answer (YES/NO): NO